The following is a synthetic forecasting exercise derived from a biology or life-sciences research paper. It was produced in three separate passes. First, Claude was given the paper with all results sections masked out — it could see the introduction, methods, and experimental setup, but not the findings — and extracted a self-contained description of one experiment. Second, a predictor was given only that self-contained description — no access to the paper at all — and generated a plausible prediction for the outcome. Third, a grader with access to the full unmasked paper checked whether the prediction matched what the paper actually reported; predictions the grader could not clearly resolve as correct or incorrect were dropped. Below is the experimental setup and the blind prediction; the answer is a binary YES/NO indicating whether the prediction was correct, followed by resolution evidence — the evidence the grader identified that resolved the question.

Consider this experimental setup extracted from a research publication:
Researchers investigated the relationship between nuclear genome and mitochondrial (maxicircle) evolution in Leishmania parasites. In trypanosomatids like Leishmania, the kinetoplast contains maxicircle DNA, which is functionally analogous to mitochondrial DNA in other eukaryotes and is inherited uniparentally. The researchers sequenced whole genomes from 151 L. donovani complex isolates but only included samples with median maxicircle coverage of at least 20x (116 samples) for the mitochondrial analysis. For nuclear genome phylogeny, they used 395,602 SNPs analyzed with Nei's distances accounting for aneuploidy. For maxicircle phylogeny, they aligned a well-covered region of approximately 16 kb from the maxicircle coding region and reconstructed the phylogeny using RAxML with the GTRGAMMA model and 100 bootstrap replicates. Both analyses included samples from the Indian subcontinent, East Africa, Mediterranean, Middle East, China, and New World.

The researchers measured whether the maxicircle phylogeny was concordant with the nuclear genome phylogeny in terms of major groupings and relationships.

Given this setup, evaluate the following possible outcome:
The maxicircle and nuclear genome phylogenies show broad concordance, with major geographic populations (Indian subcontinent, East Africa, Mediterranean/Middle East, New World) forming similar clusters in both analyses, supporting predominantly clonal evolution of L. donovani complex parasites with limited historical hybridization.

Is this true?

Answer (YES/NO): NO